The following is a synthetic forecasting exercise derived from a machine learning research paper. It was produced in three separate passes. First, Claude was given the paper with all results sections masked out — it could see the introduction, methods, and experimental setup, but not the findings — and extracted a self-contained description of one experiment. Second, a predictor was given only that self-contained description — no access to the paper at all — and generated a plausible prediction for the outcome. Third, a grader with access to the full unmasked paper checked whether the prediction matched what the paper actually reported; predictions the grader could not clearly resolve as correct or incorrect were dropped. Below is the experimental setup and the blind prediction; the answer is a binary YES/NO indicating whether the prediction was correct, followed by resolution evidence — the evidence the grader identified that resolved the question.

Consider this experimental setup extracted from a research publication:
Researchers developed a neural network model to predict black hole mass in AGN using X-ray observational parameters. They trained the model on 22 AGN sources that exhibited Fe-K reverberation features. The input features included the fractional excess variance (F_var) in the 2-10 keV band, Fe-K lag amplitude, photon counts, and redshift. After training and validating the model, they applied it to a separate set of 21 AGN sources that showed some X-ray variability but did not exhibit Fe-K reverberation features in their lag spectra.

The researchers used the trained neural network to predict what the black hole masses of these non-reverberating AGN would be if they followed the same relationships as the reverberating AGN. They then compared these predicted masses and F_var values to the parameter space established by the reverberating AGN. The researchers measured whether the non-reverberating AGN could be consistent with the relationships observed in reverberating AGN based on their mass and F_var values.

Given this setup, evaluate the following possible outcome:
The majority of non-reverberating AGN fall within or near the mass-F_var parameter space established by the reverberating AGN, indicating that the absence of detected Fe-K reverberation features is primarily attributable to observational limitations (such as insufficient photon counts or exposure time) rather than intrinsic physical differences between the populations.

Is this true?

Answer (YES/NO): NO